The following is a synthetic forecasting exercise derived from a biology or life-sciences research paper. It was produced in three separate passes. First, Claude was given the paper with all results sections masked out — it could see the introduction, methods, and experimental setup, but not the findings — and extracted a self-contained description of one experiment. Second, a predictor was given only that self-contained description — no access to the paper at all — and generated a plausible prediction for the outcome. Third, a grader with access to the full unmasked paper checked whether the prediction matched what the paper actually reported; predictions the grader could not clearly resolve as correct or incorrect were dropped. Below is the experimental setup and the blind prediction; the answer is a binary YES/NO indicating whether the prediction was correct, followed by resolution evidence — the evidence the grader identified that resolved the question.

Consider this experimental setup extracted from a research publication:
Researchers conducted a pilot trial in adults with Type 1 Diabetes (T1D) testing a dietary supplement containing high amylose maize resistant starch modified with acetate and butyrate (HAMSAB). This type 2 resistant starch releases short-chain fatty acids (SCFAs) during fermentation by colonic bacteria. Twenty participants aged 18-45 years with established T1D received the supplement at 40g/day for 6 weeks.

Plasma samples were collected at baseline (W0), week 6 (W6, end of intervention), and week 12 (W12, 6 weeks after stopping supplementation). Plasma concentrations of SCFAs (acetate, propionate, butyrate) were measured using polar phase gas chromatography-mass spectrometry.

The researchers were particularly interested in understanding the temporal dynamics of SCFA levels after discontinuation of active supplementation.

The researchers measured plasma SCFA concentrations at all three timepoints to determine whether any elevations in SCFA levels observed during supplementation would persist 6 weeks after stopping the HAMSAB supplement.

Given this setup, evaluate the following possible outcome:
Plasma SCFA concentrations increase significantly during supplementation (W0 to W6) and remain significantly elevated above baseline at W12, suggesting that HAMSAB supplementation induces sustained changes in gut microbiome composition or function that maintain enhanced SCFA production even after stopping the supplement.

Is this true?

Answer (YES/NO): NO